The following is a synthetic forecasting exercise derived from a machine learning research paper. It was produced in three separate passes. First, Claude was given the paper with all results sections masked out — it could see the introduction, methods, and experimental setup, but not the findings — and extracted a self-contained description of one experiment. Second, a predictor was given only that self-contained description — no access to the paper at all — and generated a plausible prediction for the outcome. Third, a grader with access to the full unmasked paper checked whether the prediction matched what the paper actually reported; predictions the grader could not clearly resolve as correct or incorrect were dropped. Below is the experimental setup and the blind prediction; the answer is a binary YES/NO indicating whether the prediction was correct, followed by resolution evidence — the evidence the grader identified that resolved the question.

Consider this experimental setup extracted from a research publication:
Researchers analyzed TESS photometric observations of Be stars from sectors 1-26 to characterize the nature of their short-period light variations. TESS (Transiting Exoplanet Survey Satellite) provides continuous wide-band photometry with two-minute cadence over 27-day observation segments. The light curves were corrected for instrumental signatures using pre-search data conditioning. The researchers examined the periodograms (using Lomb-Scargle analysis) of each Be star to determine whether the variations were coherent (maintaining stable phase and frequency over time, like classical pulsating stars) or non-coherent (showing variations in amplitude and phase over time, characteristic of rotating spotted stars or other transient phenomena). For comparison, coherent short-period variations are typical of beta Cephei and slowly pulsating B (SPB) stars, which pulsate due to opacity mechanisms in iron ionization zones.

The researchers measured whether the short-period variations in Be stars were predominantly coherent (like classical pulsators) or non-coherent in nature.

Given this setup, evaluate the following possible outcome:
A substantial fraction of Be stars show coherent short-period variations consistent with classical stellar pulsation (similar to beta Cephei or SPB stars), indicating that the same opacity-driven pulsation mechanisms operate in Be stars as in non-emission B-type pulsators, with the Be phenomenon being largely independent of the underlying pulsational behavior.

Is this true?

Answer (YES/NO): NO